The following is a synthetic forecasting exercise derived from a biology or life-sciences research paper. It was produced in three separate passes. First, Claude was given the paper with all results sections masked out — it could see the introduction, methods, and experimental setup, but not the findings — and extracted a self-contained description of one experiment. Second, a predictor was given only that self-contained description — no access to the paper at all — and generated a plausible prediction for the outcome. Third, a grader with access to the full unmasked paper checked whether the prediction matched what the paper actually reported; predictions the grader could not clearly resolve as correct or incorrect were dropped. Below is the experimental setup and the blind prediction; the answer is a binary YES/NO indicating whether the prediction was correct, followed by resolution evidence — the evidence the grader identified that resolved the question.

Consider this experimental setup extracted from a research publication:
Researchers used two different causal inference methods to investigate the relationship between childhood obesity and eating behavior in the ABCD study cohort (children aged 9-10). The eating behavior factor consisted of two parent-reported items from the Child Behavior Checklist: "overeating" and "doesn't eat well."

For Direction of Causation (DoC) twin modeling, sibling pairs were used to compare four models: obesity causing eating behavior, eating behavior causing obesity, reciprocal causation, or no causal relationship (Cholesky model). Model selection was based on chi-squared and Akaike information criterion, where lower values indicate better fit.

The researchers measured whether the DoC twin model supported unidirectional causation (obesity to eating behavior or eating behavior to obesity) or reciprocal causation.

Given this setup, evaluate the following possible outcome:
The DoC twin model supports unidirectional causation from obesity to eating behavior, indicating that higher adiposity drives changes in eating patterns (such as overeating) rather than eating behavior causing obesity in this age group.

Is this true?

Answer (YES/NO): NO